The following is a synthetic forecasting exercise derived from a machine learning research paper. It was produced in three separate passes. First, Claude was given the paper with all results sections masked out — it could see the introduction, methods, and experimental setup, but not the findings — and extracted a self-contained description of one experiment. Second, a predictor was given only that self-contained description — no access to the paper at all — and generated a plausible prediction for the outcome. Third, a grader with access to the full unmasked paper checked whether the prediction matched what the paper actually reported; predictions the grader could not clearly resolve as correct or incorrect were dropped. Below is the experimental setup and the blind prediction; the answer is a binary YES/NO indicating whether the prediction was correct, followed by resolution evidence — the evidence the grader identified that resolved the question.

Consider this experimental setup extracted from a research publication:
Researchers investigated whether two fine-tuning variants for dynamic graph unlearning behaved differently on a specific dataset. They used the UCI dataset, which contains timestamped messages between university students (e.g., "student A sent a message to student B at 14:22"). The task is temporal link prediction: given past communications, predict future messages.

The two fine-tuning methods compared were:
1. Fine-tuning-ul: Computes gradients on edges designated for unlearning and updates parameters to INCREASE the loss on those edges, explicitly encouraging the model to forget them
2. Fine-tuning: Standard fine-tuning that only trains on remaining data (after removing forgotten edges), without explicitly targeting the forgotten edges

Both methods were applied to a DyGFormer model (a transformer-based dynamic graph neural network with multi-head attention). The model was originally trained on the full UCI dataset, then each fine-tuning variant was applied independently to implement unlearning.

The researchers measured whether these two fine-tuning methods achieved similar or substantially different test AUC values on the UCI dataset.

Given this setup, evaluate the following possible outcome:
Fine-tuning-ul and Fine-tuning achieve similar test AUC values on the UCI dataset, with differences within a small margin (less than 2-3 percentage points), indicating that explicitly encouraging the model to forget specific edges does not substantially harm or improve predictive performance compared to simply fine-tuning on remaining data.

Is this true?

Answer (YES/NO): YES